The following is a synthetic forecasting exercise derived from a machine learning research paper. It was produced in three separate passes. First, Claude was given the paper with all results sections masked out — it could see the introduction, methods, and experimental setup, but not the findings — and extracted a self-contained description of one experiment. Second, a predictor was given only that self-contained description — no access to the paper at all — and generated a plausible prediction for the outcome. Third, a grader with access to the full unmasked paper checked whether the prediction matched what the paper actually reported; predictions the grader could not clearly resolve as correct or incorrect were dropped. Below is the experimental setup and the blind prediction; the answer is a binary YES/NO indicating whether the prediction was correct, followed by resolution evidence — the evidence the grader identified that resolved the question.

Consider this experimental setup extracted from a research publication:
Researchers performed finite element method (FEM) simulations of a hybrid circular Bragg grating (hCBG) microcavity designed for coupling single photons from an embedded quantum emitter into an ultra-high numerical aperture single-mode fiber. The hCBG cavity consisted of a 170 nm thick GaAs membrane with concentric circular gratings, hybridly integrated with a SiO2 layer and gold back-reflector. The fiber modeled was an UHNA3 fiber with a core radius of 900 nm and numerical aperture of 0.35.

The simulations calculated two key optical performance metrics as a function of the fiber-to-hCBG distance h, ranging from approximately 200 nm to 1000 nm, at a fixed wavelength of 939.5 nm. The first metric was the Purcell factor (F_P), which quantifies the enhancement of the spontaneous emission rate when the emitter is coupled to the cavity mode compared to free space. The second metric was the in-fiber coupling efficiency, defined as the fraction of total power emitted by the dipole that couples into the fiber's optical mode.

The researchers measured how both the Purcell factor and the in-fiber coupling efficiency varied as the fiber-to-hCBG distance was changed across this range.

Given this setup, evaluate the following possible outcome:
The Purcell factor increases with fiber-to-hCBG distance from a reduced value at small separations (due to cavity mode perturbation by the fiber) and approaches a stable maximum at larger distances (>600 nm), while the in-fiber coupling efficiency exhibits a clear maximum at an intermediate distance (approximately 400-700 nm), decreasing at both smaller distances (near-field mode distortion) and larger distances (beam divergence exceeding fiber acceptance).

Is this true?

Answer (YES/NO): NO